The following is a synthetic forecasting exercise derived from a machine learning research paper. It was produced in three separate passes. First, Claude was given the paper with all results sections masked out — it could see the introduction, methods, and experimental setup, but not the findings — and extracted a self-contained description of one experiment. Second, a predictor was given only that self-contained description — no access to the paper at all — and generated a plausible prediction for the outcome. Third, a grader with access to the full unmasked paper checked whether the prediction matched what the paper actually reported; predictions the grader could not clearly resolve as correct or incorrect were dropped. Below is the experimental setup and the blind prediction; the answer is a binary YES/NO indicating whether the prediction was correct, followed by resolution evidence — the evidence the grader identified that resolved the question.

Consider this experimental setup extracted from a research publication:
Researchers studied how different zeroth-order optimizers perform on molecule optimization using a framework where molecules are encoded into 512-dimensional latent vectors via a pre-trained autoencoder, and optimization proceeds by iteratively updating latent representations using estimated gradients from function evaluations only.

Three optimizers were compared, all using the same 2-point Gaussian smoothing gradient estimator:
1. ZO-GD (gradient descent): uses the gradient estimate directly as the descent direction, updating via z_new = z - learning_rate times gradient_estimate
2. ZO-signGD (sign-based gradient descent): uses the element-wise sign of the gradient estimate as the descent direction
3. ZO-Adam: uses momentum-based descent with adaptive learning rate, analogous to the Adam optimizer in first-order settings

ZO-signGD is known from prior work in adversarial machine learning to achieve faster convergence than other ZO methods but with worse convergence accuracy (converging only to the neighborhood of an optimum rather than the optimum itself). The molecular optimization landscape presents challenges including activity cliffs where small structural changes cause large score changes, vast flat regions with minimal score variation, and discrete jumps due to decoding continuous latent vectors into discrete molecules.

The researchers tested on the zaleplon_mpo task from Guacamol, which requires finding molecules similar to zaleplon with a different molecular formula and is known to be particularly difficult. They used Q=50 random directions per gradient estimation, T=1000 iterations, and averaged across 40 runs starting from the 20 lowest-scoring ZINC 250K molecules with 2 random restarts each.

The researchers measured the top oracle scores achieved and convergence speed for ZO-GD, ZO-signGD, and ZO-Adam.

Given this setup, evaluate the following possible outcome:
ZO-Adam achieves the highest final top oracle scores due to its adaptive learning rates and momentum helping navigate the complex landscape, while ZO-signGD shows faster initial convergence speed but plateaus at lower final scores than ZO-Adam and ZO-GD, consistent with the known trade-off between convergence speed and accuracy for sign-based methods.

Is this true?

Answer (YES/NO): NO